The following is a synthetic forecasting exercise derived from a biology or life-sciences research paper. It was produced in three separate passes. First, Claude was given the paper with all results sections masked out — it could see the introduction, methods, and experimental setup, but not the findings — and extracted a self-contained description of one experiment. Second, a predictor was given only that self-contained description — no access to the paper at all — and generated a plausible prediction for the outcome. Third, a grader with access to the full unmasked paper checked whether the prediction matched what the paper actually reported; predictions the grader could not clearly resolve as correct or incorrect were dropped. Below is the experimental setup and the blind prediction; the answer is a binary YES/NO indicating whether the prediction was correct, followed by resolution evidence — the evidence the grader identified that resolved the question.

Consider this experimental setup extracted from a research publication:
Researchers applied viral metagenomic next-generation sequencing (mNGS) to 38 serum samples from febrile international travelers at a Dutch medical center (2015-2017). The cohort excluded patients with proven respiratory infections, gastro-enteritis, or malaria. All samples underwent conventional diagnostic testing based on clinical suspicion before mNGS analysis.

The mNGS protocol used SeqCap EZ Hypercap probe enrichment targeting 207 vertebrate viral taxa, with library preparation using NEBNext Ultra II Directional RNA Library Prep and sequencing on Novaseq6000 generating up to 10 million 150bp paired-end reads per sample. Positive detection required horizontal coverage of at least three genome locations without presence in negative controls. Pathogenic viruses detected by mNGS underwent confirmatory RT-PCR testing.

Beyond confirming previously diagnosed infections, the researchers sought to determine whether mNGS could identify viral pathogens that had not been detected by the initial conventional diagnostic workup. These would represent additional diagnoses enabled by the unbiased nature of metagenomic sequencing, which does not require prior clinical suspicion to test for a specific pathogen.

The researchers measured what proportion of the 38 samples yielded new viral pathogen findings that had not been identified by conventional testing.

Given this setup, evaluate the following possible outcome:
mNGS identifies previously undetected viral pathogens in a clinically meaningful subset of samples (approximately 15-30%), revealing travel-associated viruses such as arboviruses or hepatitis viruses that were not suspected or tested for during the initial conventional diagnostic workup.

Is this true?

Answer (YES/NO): NO